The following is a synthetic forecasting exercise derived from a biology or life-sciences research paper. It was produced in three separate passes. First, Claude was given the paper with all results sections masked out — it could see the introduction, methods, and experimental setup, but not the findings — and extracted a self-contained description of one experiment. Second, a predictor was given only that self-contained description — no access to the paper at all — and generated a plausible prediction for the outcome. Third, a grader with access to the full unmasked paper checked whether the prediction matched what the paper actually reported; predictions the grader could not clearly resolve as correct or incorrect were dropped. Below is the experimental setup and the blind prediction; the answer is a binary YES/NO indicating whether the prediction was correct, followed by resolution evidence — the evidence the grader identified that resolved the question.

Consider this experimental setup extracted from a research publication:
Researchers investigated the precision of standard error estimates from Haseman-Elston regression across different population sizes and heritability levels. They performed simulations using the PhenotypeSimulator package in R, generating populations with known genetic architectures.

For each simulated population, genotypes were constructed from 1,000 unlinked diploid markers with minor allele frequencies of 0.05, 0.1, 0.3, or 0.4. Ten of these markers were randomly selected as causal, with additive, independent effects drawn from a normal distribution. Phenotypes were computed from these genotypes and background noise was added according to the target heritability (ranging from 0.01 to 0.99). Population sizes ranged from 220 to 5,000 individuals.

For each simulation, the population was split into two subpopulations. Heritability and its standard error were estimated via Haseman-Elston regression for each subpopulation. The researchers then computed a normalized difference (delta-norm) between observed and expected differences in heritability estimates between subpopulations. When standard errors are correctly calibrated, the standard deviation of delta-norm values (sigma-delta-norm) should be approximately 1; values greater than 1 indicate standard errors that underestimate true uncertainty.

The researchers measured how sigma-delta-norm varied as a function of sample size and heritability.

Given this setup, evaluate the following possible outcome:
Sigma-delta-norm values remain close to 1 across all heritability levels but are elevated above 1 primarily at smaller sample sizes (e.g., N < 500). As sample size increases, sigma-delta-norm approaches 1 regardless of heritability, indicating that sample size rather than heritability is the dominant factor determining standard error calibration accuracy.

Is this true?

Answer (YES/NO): NO